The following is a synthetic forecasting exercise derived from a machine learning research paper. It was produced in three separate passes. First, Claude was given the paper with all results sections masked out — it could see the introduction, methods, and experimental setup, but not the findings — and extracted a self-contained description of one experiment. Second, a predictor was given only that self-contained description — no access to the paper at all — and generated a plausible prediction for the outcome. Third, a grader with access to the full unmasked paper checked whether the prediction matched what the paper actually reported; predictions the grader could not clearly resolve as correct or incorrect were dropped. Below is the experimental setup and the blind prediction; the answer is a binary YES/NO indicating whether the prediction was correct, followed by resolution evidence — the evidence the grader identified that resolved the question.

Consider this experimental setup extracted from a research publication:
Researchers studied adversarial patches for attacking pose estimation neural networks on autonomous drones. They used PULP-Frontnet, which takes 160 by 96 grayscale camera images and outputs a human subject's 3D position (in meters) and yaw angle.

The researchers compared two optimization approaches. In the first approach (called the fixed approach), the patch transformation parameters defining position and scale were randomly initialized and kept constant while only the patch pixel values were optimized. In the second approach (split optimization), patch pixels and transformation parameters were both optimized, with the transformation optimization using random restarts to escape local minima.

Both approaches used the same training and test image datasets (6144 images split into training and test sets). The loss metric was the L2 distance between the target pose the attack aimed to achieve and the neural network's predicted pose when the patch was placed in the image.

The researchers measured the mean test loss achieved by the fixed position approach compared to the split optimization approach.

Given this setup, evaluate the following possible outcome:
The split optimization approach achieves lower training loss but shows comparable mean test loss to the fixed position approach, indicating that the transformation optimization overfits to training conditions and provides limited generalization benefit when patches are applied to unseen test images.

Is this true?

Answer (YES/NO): NO